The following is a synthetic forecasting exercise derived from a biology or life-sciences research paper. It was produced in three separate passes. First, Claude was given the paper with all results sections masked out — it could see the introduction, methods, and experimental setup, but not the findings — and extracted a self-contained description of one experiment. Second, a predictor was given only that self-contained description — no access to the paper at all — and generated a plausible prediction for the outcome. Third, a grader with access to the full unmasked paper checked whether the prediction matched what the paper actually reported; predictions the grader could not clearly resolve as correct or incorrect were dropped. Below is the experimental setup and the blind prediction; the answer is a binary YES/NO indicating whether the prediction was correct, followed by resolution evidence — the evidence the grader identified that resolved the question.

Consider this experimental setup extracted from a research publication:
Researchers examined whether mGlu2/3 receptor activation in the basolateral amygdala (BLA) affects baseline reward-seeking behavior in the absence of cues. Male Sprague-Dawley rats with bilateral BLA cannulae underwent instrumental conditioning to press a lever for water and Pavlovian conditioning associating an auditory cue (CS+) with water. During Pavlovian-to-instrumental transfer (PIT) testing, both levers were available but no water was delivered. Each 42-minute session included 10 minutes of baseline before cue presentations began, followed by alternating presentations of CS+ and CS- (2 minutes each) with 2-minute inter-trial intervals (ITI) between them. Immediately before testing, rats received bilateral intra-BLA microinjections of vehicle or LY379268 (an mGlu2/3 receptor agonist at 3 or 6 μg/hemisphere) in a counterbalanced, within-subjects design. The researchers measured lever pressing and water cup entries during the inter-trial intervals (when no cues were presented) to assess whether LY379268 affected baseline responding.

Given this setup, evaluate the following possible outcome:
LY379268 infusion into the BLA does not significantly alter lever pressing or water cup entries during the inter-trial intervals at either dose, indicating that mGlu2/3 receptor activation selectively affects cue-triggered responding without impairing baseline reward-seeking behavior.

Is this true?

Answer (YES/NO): YES